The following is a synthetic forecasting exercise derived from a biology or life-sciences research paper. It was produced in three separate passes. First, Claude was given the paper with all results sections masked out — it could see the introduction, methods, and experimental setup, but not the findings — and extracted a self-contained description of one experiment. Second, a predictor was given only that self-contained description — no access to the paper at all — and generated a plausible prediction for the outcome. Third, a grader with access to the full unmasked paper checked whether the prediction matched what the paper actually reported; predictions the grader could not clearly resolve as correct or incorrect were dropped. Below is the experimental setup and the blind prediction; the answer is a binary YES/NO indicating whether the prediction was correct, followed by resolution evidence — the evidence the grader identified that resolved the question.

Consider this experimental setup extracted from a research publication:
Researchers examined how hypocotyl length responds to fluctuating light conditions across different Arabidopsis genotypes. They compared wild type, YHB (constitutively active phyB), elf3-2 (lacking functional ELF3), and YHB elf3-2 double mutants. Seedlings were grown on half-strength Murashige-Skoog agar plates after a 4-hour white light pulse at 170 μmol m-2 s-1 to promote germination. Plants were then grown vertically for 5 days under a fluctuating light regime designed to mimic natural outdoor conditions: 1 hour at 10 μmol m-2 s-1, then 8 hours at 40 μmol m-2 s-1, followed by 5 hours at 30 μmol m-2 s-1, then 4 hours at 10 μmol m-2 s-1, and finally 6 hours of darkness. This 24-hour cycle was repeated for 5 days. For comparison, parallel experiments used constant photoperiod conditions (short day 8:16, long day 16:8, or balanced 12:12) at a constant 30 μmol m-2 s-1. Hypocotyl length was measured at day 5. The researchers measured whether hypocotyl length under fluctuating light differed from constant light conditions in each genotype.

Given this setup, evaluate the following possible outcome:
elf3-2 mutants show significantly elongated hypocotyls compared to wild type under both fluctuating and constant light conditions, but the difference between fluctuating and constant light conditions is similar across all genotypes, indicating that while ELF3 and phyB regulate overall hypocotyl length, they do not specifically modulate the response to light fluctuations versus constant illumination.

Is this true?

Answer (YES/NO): NO